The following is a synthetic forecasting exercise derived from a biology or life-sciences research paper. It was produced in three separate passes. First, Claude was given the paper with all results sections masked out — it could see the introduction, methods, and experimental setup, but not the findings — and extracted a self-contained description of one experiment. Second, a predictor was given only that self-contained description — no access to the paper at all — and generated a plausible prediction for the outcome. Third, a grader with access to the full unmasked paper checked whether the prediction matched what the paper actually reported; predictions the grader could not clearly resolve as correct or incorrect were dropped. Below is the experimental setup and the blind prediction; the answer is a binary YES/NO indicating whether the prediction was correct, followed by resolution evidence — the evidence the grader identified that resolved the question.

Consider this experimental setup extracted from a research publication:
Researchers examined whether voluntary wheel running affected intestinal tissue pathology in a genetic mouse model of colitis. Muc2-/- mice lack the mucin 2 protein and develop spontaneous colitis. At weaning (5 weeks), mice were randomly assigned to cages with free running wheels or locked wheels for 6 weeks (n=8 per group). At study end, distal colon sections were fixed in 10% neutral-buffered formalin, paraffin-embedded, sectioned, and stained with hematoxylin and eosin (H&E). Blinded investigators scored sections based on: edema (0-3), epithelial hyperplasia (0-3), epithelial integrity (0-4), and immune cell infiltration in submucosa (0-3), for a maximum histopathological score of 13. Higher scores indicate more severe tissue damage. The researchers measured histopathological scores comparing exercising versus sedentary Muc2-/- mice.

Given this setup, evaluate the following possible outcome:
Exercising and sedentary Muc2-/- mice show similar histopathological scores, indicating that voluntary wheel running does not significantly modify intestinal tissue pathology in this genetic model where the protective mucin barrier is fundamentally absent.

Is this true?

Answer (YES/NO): YES